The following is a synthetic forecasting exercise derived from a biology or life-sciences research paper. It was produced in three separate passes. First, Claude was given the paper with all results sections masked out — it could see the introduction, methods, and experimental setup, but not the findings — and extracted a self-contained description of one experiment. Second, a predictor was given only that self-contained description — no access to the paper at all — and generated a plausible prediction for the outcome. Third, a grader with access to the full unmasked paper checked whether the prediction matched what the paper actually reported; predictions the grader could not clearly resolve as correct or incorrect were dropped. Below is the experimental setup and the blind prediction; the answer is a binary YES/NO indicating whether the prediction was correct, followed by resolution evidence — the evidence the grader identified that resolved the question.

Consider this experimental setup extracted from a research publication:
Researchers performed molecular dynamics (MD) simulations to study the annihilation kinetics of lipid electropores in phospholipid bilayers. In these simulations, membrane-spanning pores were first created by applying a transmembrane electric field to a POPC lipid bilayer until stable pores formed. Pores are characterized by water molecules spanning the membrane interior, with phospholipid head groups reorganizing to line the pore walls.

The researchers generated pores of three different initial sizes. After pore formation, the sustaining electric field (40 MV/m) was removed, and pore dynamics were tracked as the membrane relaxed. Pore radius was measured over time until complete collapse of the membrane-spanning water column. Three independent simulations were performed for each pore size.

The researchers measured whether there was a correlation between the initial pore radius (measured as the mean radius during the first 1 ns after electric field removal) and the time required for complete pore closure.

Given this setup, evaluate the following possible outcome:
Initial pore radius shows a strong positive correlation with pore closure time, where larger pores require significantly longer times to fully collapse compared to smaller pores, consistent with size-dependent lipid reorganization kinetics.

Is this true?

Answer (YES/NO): NO